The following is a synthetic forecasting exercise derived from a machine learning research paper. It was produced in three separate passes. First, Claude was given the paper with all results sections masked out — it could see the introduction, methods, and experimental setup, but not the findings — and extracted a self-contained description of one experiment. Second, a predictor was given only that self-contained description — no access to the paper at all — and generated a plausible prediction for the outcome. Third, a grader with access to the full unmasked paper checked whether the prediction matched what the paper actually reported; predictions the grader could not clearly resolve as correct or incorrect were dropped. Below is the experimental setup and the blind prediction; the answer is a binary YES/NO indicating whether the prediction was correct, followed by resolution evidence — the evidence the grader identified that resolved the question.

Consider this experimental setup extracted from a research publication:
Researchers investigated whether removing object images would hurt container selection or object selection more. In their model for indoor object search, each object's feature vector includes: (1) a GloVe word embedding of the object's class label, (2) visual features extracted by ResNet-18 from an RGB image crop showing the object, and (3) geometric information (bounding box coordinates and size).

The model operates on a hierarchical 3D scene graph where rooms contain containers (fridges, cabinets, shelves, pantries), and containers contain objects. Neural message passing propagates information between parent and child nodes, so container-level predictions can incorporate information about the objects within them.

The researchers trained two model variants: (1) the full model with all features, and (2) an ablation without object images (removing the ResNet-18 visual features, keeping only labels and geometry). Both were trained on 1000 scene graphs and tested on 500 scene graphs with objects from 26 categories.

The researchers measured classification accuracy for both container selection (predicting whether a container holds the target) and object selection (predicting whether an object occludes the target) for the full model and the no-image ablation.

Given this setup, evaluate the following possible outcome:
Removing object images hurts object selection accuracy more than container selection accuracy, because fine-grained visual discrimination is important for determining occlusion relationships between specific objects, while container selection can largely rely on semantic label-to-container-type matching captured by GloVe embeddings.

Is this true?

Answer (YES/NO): YES